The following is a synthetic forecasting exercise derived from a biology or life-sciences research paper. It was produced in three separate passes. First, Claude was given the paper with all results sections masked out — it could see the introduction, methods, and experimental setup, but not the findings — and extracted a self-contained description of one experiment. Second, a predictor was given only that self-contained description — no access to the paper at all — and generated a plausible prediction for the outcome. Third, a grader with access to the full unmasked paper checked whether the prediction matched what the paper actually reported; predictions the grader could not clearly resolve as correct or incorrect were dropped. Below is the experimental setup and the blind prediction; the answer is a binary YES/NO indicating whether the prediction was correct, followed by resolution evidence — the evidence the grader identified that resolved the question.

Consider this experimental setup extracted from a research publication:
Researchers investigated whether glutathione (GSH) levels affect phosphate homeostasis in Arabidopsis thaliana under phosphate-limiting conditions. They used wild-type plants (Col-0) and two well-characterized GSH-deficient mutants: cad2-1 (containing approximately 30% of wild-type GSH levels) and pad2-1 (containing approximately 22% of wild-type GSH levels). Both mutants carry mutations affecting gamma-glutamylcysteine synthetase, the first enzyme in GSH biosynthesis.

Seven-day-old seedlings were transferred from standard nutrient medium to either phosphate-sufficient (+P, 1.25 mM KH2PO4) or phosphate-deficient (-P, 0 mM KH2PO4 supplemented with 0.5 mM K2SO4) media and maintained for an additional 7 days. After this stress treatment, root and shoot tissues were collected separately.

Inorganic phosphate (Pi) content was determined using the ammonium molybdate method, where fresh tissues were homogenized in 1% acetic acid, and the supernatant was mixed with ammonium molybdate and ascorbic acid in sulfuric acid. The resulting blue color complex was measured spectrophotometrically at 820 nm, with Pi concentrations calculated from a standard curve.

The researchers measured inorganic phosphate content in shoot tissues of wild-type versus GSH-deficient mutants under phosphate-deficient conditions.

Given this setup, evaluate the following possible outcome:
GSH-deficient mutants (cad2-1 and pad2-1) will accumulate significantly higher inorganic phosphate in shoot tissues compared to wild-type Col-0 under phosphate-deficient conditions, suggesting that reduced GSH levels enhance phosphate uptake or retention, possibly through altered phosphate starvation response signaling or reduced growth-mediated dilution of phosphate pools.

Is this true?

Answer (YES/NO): NO